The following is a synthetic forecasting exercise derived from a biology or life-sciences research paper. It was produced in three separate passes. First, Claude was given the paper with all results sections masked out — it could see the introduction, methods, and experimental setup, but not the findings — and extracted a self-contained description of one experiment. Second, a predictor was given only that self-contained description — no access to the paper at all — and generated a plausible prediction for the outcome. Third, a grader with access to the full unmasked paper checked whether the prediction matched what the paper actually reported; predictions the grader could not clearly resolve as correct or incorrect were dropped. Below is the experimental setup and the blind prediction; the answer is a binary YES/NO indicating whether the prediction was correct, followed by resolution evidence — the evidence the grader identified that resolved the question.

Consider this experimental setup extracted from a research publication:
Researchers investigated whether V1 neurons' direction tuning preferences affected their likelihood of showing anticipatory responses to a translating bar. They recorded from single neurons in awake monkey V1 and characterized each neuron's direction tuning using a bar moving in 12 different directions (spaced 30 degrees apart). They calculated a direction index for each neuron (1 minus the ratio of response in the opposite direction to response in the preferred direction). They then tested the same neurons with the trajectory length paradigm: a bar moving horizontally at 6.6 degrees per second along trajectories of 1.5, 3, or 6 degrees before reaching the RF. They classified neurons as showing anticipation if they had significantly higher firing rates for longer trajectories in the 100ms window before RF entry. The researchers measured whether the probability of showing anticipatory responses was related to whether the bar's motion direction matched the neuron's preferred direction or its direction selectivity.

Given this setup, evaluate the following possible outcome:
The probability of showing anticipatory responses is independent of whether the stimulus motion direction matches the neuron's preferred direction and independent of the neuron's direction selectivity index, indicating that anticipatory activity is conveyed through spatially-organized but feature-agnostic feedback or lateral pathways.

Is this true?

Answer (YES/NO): NO